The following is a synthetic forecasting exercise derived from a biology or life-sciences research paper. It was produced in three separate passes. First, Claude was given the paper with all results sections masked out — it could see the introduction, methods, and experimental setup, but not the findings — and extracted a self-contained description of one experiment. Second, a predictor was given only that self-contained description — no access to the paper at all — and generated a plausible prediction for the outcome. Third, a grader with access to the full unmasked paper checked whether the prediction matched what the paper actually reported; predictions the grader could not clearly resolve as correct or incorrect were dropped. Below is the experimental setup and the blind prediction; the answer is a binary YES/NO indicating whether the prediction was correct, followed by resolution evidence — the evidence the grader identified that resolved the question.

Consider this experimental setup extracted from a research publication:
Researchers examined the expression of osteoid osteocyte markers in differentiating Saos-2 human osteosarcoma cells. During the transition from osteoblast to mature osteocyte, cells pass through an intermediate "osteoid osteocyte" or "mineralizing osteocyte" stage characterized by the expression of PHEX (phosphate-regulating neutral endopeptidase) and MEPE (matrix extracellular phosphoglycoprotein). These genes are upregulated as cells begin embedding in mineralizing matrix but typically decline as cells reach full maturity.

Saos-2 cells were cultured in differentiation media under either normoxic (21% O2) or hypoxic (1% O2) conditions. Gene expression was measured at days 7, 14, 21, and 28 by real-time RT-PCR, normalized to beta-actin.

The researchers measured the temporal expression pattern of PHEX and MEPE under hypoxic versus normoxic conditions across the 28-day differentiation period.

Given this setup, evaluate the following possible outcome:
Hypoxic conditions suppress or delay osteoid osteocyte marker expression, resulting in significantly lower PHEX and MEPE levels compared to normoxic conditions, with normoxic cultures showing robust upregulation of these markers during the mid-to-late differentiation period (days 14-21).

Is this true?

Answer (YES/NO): NO